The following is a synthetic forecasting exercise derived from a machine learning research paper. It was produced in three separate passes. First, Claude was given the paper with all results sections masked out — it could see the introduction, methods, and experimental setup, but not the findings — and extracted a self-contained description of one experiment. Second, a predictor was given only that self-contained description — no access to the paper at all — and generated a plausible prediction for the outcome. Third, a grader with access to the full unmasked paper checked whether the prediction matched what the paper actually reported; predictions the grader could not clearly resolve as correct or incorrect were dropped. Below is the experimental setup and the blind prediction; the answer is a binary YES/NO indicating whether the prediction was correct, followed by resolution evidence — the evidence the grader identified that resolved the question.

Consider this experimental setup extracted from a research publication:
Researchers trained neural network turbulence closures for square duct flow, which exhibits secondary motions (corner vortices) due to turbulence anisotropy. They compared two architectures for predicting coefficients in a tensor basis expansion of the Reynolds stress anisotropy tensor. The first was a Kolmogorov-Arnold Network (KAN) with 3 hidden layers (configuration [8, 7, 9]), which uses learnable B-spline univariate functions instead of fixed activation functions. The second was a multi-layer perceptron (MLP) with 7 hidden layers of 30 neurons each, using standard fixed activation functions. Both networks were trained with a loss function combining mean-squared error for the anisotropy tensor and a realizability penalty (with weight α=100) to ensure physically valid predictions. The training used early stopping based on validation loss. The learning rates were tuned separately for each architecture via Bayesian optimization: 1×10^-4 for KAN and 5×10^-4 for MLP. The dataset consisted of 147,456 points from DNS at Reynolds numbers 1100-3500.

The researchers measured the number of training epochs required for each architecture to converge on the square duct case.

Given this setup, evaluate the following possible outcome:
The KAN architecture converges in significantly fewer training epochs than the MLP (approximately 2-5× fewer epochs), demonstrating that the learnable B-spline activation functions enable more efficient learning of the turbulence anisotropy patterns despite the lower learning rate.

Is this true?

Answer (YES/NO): NO